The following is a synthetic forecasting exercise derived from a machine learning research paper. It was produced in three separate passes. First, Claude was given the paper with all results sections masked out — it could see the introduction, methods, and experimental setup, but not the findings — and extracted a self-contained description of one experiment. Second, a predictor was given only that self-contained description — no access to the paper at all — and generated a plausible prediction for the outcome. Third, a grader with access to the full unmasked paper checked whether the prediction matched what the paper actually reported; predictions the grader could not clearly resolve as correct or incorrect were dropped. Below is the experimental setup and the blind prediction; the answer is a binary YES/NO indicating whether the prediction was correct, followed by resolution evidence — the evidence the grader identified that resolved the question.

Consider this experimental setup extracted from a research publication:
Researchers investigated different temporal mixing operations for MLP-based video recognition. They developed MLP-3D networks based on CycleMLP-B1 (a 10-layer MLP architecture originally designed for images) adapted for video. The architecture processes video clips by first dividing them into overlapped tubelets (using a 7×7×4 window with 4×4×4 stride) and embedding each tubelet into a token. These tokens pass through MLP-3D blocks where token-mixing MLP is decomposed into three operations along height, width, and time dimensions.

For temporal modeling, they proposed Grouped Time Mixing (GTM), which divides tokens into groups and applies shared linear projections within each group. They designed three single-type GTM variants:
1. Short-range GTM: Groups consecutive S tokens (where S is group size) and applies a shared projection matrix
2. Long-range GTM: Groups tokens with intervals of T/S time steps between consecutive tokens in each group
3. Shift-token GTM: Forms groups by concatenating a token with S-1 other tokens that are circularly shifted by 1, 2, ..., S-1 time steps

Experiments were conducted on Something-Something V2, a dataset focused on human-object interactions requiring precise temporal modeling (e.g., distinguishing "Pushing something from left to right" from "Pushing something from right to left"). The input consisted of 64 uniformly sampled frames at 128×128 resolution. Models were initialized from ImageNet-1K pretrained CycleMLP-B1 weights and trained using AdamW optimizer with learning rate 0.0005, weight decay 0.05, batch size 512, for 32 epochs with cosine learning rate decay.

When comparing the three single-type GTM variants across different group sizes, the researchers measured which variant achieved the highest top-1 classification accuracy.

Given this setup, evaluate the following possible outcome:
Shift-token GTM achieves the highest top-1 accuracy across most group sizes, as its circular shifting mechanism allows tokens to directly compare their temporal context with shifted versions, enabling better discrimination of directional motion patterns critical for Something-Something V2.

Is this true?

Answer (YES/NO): YES